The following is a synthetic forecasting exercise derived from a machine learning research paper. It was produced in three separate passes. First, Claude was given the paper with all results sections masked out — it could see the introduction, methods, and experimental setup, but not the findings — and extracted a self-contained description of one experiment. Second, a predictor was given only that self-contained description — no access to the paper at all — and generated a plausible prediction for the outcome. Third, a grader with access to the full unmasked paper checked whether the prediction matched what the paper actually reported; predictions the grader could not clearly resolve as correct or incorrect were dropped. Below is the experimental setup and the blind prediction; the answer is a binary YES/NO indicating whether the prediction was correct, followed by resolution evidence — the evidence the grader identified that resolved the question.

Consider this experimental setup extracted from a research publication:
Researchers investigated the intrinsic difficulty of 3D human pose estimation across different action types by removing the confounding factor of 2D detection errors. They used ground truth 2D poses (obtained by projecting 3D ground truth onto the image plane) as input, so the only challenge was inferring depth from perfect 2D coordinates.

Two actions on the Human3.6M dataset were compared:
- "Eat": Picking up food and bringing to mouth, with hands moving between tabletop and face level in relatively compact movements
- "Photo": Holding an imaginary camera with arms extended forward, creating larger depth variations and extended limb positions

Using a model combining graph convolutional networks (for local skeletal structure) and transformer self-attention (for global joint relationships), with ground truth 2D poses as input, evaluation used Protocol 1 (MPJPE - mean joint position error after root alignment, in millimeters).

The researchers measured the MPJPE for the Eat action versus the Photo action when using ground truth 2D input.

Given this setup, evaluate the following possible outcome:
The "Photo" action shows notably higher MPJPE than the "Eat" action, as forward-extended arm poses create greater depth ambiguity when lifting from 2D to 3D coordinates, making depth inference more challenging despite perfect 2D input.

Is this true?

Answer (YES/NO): YES